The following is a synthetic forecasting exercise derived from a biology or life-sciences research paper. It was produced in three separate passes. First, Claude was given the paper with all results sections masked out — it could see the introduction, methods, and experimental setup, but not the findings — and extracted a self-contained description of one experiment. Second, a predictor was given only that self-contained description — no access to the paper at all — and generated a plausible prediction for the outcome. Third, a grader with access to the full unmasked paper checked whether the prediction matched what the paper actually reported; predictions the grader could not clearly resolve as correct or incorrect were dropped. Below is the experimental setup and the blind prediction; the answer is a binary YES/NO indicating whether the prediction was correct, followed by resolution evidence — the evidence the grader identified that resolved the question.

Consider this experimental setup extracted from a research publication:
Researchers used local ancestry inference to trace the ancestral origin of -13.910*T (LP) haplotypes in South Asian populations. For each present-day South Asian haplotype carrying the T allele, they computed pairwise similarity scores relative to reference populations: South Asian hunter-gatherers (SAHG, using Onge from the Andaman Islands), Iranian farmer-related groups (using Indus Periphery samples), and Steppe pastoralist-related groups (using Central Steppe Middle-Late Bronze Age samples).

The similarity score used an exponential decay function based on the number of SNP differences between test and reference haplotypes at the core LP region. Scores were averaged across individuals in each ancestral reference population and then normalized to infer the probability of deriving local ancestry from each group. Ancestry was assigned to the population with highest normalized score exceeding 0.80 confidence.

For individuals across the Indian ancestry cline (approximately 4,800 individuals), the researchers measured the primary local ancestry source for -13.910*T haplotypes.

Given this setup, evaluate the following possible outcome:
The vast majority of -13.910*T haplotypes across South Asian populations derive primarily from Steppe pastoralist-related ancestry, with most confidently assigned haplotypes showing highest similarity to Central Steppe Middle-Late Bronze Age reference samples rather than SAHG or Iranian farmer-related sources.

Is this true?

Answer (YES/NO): YES